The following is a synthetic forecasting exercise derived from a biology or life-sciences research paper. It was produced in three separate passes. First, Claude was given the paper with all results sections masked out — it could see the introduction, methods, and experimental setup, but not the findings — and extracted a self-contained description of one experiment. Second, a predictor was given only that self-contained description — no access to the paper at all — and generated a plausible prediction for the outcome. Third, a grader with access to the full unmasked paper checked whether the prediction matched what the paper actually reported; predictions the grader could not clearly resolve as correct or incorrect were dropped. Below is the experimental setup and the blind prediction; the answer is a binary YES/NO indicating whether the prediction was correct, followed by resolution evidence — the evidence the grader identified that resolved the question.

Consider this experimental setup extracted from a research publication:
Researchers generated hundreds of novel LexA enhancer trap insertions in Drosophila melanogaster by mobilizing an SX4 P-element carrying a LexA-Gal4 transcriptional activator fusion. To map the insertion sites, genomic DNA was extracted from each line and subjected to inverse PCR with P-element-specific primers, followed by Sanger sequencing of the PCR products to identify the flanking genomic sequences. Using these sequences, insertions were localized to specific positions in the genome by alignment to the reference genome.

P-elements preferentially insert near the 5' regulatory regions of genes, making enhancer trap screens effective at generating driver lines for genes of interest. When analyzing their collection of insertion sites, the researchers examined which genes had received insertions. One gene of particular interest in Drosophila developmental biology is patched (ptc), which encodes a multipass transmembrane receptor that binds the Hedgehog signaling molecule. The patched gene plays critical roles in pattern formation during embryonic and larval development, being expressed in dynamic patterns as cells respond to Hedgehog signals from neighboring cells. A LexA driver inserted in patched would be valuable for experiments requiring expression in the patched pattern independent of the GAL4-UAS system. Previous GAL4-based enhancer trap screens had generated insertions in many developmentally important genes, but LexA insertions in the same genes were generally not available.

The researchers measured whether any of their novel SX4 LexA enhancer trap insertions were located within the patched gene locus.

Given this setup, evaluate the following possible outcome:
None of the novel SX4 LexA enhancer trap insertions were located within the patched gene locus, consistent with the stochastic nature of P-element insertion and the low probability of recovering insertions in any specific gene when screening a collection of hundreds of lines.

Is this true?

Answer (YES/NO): NO